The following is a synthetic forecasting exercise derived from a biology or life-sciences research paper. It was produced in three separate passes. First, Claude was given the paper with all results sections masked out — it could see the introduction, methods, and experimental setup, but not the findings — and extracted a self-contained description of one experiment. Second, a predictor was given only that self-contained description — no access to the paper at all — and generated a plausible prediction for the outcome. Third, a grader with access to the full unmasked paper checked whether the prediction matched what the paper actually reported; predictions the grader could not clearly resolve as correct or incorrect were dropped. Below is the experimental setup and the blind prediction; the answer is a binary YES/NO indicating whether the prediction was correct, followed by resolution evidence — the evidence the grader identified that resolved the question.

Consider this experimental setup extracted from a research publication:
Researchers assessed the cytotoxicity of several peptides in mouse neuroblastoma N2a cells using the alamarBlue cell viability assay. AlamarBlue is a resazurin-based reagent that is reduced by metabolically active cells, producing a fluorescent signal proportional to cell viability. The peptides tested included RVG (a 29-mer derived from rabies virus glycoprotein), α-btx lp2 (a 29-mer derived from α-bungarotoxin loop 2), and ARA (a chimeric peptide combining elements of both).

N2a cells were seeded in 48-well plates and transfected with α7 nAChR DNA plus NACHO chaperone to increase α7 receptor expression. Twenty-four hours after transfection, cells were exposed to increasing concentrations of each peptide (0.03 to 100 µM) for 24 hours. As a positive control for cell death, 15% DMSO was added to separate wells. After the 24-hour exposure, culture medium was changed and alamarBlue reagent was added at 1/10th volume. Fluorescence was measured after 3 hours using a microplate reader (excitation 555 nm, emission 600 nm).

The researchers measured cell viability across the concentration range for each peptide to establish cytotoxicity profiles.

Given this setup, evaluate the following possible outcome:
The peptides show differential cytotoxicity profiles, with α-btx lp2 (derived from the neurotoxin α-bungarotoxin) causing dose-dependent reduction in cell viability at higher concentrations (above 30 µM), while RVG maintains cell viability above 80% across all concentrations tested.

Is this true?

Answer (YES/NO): NO